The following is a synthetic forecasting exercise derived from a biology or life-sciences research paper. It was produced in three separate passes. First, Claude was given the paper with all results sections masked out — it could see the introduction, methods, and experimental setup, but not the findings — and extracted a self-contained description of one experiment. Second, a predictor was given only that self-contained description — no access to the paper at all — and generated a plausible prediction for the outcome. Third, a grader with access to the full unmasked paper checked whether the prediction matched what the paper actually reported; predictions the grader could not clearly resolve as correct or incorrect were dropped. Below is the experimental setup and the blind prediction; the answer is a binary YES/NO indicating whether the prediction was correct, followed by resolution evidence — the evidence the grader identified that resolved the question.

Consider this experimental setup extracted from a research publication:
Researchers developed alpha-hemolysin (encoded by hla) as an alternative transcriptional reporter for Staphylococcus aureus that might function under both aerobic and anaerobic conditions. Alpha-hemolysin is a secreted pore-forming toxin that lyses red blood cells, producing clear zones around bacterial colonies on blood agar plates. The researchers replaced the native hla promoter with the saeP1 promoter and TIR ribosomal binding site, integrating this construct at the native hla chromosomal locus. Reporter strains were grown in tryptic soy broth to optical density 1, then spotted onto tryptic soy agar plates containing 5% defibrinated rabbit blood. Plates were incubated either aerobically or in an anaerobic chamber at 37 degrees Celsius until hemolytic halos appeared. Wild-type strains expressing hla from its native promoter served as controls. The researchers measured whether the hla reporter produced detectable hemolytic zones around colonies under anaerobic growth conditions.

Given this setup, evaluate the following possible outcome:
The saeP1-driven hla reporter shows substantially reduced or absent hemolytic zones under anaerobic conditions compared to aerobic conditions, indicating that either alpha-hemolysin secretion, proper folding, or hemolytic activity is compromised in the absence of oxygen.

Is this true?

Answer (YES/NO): NO